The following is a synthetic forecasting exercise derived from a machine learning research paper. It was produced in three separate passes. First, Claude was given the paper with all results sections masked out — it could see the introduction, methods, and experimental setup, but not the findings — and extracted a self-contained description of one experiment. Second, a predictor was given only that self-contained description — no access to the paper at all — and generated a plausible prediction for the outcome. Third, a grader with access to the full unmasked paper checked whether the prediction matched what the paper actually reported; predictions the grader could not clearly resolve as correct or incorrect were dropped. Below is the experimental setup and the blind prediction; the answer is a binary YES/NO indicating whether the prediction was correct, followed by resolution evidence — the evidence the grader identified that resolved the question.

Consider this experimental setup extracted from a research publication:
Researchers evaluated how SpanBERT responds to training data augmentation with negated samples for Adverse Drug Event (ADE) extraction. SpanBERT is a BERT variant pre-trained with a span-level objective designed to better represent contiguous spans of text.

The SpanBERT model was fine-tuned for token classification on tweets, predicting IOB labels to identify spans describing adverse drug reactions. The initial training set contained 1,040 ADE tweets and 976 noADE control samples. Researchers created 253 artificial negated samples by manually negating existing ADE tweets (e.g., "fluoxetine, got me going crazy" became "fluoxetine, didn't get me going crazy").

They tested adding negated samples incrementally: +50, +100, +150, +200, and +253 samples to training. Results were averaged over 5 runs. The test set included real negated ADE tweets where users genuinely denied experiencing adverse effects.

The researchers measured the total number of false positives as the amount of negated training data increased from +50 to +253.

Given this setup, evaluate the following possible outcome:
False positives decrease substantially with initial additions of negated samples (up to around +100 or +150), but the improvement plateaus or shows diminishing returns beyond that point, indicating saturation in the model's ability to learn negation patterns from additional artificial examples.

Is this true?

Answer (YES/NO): NO